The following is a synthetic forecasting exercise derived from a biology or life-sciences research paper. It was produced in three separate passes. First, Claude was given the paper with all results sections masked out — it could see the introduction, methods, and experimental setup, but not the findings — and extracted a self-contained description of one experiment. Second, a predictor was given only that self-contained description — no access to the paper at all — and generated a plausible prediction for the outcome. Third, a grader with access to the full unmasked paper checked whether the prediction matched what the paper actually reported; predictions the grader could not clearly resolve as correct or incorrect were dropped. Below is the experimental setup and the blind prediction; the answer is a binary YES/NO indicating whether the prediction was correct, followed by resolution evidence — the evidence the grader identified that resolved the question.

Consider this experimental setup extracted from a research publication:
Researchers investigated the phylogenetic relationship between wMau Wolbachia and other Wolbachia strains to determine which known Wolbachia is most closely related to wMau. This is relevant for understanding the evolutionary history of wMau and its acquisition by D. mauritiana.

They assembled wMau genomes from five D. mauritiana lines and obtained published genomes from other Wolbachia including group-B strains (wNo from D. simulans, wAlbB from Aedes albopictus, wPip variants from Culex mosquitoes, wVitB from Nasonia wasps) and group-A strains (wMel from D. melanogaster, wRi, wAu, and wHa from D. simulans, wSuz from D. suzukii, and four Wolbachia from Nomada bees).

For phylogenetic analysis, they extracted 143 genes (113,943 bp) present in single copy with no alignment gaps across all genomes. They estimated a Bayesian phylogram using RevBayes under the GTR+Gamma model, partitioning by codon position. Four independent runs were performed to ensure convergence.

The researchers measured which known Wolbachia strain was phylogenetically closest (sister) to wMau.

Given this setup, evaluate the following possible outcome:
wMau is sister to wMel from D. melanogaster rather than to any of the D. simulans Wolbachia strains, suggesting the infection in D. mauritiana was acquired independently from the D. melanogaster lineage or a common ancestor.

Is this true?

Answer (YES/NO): NO